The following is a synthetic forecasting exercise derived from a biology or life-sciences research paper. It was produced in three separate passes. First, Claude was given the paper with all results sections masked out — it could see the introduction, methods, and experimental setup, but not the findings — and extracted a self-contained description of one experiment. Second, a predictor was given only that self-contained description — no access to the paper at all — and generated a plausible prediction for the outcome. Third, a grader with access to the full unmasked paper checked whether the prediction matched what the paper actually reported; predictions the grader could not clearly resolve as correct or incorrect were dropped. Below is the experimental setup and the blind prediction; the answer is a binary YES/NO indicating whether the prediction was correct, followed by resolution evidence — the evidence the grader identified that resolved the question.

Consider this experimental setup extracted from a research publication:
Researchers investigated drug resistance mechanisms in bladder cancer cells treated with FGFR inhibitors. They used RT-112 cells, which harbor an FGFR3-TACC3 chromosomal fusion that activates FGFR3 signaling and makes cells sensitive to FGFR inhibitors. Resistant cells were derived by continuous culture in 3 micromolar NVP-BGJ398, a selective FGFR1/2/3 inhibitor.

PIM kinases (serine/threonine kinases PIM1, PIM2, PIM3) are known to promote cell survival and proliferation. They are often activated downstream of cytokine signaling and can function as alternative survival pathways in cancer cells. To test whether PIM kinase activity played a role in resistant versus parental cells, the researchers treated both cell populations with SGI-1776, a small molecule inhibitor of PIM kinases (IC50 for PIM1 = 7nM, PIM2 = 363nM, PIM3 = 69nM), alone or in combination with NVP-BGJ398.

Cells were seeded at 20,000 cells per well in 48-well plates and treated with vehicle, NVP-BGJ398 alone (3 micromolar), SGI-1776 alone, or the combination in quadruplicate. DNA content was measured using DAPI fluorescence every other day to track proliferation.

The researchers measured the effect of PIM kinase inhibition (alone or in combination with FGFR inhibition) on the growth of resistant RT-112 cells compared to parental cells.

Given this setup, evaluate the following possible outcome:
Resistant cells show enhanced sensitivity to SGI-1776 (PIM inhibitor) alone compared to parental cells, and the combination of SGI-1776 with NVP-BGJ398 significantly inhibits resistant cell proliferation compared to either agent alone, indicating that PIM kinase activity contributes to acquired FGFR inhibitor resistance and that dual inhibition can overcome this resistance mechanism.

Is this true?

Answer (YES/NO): NO